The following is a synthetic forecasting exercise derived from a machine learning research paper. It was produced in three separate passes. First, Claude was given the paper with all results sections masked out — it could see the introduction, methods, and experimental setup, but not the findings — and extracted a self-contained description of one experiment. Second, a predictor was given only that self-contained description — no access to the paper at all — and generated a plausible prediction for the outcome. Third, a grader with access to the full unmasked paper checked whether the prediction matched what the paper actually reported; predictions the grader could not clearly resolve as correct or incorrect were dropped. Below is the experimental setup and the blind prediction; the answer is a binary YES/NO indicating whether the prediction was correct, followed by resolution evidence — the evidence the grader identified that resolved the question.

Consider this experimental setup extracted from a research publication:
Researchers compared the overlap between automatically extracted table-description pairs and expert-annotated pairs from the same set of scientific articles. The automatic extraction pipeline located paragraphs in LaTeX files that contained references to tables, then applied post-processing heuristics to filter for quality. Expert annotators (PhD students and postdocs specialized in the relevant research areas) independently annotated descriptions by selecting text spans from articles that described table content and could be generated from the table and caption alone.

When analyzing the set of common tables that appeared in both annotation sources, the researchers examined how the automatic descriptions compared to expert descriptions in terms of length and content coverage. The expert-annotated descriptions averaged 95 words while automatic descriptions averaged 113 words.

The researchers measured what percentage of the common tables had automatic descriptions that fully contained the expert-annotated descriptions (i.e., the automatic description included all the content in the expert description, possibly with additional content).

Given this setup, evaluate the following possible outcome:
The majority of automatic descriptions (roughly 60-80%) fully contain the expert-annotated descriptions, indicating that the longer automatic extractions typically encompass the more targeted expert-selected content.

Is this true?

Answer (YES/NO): YES